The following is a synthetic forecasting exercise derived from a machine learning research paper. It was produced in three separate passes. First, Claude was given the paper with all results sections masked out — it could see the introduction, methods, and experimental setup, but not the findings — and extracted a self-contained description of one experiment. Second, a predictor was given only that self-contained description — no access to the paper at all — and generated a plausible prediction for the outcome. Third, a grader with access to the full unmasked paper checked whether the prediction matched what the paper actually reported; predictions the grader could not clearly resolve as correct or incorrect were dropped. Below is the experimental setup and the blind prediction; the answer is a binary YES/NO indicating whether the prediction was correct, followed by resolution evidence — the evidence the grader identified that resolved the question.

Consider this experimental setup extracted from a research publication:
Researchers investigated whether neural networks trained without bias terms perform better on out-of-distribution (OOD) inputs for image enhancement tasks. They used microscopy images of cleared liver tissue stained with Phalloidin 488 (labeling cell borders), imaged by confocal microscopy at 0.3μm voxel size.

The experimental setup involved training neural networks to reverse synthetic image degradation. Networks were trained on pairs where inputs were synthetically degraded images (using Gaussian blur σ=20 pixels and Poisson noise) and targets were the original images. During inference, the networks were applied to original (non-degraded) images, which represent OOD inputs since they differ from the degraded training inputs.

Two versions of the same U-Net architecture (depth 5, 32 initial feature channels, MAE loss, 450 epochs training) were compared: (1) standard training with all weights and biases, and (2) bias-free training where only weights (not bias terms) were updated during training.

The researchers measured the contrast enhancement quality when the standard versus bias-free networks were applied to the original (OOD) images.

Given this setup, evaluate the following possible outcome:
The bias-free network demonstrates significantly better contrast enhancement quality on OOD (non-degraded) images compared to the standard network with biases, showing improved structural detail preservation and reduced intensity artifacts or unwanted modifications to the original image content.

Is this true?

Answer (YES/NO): YES